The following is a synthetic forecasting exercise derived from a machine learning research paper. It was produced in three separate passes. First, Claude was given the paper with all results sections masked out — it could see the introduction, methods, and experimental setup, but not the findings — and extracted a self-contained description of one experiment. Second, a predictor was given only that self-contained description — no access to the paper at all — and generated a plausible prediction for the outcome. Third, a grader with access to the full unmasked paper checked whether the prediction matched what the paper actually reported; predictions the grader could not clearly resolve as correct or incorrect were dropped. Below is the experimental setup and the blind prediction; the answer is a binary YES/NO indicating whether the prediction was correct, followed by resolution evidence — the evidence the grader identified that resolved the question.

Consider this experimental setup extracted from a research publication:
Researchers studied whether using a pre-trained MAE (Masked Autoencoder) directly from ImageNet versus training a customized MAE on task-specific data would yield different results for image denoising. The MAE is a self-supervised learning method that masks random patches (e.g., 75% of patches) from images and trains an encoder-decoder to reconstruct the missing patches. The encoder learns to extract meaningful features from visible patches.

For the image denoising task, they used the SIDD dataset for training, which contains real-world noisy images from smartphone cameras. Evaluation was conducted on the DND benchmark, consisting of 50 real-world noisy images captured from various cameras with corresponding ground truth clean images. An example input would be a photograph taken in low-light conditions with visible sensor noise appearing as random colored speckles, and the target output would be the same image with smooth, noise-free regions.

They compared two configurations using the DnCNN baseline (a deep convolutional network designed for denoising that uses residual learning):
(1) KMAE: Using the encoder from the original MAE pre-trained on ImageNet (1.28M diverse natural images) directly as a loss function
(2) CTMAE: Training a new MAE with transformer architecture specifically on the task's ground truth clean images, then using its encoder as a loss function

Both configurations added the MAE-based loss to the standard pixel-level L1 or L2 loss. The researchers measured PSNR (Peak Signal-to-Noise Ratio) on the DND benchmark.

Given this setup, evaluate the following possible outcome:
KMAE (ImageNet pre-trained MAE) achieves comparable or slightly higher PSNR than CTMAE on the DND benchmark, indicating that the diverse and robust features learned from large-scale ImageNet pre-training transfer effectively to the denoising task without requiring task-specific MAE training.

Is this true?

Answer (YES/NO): NO